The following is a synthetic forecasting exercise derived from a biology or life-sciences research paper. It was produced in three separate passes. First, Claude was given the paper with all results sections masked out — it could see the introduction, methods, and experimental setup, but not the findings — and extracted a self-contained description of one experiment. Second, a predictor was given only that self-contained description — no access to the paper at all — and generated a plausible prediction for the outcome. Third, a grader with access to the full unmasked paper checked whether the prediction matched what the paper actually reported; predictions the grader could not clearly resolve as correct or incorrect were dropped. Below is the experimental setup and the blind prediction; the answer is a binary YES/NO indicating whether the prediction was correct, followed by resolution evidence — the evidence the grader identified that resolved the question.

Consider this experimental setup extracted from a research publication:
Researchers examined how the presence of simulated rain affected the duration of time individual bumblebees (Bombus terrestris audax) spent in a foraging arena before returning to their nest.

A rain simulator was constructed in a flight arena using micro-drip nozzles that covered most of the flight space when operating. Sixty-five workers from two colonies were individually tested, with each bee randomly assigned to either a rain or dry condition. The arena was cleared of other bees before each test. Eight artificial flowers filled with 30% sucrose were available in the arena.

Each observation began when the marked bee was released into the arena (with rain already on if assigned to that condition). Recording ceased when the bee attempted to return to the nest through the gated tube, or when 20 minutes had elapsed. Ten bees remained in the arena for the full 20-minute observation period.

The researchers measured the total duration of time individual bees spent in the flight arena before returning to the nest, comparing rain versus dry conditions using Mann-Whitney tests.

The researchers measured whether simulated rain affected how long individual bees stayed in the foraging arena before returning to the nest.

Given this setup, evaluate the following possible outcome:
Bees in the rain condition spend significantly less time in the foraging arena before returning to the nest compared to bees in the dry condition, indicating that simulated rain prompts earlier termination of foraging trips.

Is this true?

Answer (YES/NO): NO